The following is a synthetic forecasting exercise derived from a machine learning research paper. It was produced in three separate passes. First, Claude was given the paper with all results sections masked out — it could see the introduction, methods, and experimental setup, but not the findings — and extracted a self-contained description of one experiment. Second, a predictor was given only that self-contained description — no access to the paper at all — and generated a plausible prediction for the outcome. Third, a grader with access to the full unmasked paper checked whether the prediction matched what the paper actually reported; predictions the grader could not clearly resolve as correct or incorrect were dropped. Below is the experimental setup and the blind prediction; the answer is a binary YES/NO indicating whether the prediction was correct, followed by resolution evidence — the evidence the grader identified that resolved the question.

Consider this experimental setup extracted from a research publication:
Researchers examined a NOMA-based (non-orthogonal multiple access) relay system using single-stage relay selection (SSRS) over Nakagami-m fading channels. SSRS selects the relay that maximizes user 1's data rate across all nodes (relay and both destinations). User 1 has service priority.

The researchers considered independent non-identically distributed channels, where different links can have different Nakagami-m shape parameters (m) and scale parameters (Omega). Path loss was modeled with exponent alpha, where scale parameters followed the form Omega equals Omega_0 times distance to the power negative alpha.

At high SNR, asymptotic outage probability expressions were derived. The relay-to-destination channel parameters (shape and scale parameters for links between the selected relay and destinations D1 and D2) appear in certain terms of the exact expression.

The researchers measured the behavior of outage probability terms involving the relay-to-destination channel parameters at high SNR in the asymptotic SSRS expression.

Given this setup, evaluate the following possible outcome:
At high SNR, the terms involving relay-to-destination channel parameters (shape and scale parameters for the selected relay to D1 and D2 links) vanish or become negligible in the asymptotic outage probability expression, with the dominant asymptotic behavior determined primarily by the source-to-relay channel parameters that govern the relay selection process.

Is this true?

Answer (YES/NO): YES